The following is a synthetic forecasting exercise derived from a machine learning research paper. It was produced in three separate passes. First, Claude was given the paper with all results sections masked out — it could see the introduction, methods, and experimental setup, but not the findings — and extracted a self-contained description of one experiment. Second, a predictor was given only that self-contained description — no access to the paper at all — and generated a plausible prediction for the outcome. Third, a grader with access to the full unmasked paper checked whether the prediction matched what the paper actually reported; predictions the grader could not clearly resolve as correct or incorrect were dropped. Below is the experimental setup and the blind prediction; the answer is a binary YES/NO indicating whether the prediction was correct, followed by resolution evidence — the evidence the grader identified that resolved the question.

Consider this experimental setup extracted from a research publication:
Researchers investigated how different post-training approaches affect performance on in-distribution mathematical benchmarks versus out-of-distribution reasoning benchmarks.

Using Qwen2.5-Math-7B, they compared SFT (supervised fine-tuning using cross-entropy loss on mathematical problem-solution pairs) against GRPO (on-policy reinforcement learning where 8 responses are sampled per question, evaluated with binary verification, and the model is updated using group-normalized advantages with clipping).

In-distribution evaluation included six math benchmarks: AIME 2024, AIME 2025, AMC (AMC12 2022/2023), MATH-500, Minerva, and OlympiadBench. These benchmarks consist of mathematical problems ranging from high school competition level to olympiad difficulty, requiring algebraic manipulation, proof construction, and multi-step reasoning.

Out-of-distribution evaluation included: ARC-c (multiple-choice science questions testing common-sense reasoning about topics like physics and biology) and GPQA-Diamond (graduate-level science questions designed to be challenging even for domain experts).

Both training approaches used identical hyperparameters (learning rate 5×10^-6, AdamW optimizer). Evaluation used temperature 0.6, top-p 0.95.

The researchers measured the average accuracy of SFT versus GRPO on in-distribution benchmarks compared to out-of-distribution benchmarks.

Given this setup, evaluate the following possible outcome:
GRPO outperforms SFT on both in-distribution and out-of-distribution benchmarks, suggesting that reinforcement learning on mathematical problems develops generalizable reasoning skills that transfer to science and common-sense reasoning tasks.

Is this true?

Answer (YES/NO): NO